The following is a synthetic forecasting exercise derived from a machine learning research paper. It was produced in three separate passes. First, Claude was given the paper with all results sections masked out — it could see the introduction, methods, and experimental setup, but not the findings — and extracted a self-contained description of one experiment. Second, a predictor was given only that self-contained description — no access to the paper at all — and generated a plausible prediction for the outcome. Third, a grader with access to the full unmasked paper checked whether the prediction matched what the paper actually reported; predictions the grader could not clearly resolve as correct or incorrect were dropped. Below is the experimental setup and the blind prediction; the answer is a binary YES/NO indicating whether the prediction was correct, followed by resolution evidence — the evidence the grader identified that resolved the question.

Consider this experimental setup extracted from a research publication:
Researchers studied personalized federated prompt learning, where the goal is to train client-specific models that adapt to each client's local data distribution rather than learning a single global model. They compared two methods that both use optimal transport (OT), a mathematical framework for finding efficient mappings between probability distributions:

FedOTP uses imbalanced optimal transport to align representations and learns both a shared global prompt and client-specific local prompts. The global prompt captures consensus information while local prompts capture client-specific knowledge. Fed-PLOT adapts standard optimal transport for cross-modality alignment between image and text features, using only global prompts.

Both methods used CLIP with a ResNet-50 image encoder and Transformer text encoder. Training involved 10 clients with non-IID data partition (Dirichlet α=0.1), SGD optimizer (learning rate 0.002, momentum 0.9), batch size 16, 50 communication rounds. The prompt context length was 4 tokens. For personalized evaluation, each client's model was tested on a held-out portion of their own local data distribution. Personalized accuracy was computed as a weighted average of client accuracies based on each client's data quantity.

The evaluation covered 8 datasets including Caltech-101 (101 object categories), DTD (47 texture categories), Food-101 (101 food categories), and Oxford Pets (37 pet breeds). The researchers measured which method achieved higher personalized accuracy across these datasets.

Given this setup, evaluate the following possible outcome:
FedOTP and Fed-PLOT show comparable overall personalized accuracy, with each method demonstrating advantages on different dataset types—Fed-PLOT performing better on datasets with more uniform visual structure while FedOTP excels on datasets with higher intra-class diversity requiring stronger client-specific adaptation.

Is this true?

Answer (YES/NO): NO